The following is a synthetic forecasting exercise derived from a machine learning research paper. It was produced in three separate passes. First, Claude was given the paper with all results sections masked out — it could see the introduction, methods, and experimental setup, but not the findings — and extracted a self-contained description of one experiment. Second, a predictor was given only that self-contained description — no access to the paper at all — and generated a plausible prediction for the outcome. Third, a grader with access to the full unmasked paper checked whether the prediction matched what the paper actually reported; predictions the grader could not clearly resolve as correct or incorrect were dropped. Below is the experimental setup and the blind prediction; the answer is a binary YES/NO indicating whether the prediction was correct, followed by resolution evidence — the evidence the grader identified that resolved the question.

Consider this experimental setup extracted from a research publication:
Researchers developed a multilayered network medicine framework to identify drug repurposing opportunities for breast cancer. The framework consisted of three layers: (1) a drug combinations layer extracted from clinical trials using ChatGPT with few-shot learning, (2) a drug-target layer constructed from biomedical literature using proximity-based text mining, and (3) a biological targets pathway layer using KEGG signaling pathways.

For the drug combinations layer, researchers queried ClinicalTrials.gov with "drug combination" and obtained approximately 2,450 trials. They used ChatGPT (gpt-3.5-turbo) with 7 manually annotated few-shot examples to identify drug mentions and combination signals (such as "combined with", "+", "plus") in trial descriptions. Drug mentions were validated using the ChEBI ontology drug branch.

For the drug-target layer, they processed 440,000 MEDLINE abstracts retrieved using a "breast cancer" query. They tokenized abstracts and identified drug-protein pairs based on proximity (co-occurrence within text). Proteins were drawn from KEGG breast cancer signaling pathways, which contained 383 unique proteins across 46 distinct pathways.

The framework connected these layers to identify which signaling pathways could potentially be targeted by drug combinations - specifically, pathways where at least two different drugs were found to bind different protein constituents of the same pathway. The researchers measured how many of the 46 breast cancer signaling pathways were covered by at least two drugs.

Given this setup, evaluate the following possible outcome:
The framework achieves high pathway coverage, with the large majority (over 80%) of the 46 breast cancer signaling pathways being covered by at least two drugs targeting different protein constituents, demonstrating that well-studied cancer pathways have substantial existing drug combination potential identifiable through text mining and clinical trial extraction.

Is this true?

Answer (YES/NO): YES